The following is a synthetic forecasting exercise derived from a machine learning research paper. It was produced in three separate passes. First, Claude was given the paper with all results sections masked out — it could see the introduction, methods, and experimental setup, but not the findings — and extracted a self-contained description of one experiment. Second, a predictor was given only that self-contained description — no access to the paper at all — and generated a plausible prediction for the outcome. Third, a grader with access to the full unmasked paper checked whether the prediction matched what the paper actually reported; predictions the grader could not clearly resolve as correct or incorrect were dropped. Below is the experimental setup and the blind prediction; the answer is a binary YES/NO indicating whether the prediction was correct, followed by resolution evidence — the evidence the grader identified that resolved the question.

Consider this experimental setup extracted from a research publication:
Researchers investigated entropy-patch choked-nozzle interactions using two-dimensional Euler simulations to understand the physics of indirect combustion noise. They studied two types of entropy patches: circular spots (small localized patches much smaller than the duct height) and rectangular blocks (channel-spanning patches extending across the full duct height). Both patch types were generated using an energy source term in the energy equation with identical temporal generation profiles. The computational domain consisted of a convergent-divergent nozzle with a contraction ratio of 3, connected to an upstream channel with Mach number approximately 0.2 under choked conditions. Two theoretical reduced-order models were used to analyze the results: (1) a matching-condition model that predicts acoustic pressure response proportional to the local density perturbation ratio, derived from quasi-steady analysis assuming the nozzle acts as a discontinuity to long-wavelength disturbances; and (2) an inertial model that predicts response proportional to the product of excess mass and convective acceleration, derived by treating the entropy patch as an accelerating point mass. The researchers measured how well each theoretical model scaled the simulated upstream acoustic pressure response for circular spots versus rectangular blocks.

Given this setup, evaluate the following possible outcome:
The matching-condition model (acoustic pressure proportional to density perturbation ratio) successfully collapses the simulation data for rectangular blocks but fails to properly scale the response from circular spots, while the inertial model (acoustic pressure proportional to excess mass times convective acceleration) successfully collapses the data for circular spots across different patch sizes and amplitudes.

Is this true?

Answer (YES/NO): NO